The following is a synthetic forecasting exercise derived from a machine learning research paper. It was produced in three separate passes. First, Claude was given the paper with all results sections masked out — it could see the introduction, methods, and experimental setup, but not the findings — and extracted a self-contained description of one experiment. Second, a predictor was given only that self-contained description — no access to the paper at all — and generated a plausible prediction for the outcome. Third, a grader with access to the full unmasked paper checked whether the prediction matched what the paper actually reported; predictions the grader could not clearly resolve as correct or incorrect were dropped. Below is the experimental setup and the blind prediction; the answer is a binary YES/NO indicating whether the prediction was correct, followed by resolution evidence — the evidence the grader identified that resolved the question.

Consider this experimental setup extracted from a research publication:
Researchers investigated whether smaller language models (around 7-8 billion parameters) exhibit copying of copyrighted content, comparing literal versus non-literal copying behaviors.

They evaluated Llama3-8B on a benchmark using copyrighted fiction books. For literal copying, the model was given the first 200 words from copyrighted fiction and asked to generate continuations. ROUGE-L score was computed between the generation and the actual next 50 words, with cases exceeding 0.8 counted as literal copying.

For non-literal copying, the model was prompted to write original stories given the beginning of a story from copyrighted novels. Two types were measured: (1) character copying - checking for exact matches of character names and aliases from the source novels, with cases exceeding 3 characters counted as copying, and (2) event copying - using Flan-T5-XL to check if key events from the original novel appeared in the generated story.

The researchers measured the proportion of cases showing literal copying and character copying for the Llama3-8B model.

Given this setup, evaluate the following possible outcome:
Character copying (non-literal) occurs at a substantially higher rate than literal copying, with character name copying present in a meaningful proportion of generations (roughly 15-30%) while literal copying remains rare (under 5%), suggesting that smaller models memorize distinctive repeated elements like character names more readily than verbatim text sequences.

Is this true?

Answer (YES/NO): NO